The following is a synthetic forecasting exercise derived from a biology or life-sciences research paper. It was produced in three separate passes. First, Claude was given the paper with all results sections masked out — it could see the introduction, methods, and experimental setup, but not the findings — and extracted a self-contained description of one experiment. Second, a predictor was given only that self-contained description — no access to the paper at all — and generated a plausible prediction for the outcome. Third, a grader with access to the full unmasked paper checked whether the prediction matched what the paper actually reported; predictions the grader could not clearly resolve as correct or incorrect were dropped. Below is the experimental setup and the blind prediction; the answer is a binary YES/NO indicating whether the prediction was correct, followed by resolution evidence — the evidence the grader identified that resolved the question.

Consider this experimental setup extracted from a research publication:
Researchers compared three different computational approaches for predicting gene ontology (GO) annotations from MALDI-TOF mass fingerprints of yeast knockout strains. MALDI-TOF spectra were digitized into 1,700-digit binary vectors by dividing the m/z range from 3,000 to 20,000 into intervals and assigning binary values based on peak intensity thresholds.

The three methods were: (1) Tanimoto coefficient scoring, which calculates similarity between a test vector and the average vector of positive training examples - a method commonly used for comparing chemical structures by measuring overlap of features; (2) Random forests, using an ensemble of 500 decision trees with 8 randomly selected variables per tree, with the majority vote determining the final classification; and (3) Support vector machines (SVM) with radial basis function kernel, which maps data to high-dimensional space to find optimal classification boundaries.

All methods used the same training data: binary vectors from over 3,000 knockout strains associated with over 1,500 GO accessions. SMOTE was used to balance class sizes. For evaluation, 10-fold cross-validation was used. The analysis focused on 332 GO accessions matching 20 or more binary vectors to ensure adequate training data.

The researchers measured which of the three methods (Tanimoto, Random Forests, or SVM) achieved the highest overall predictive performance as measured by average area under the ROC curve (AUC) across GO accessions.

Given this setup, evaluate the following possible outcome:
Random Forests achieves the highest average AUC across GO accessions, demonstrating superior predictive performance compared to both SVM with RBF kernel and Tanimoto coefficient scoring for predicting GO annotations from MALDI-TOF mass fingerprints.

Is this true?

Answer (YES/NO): NO